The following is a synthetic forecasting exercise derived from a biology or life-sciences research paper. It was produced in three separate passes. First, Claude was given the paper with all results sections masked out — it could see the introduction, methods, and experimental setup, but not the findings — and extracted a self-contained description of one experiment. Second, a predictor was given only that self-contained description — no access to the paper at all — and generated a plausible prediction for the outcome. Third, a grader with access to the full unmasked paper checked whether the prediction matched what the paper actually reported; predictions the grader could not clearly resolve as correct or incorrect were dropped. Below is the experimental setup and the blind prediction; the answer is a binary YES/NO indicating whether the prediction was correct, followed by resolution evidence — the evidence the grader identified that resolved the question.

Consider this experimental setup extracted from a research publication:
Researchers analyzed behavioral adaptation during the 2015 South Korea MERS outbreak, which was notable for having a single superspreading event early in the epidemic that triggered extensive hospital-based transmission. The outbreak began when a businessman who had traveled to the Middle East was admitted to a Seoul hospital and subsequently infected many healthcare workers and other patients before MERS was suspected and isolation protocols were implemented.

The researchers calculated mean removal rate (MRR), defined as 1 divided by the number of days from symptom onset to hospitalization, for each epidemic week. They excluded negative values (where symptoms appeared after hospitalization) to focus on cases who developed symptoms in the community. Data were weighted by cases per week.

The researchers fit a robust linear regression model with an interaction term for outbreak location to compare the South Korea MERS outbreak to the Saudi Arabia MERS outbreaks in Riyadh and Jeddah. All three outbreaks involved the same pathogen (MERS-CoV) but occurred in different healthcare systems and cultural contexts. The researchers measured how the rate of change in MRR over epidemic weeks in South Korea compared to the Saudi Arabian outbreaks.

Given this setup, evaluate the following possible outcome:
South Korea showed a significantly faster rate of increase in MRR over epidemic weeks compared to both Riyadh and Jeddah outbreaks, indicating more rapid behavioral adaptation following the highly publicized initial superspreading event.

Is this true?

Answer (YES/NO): NO